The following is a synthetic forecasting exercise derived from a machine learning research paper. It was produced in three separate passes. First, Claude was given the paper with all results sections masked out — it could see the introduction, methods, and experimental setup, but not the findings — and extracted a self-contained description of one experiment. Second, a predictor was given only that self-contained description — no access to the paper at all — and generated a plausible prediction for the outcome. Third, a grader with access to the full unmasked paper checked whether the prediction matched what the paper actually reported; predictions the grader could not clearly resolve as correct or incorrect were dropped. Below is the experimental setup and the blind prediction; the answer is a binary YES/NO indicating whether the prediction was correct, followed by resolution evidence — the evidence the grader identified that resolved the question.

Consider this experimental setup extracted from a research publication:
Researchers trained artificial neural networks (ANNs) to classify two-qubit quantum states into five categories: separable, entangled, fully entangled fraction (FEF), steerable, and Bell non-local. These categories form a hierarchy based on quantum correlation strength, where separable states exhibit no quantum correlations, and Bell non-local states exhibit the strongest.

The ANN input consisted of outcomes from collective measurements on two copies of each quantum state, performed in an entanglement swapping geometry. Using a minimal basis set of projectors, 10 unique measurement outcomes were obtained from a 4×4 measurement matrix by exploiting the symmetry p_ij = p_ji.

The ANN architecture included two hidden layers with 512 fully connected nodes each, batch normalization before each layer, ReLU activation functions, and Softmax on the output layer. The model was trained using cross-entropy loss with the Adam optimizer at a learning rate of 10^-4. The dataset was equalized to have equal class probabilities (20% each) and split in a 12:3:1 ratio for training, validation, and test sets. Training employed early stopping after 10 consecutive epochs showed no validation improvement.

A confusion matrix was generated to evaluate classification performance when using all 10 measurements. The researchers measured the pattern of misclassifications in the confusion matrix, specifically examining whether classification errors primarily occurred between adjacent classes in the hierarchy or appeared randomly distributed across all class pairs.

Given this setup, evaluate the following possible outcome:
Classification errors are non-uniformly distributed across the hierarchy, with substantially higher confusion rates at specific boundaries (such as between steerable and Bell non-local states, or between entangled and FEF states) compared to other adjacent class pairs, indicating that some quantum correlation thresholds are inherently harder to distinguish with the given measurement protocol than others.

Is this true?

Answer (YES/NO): NO